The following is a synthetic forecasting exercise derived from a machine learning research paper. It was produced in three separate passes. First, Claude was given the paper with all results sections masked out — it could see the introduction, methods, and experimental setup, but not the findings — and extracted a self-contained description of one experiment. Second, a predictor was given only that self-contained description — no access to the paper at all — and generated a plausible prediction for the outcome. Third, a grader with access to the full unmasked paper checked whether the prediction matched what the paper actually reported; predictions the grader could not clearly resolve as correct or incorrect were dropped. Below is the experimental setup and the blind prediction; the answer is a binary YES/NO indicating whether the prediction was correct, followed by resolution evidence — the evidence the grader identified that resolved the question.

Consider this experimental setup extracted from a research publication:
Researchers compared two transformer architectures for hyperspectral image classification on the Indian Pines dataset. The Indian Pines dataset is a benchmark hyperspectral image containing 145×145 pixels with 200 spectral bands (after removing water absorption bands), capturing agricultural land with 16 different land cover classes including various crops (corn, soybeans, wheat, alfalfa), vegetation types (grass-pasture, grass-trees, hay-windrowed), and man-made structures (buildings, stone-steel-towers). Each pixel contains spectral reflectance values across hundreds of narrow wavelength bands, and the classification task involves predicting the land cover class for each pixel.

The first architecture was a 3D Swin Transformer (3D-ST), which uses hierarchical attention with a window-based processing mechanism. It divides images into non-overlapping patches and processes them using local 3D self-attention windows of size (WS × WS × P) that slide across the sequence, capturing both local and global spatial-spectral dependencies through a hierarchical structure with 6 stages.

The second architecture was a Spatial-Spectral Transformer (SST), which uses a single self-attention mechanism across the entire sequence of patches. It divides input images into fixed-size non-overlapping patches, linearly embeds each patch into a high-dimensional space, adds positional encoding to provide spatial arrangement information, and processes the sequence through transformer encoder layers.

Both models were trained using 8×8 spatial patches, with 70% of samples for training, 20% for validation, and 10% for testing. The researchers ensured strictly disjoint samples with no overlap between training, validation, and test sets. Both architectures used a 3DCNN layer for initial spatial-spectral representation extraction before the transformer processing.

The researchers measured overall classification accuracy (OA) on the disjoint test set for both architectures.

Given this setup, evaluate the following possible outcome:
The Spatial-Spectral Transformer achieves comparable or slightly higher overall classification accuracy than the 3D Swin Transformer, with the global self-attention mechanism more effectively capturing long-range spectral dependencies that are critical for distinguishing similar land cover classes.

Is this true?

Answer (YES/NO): NO